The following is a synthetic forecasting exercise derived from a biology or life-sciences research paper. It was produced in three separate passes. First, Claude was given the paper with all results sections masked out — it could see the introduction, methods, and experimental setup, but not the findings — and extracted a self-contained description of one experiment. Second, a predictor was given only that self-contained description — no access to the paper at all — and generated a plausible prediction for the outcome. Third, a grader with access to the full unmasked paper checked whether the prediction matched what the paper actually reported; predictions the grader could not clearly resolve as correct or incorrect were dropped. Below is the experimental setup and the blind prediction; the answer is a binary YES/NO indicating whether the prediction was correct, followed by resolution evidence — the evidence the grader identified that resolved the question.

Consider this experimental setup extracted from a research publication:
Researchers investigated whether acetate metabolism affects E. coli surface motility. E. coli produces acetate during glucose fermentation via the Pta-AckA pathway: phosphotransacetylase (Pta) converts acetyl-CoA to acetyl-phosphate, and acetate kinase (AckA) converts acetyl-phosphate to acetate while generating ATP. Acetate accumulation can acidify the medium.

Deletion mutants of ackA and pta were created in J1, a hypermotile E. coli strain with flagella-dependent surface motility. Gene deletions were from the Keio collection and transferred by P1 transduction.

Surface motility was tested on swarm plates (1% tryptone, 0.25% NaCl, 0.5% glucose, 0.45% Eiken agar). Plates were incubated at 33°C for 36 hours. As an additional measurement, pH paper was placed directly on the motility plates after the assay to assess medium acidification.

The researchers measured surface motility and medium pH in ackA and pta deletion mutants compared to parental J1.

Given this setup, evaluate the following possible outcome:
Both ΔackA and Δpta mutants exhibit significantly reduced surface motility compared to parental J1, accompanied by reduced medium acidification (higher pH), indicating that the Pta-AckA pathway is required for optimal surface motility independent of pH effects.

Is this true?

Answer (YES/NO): NO